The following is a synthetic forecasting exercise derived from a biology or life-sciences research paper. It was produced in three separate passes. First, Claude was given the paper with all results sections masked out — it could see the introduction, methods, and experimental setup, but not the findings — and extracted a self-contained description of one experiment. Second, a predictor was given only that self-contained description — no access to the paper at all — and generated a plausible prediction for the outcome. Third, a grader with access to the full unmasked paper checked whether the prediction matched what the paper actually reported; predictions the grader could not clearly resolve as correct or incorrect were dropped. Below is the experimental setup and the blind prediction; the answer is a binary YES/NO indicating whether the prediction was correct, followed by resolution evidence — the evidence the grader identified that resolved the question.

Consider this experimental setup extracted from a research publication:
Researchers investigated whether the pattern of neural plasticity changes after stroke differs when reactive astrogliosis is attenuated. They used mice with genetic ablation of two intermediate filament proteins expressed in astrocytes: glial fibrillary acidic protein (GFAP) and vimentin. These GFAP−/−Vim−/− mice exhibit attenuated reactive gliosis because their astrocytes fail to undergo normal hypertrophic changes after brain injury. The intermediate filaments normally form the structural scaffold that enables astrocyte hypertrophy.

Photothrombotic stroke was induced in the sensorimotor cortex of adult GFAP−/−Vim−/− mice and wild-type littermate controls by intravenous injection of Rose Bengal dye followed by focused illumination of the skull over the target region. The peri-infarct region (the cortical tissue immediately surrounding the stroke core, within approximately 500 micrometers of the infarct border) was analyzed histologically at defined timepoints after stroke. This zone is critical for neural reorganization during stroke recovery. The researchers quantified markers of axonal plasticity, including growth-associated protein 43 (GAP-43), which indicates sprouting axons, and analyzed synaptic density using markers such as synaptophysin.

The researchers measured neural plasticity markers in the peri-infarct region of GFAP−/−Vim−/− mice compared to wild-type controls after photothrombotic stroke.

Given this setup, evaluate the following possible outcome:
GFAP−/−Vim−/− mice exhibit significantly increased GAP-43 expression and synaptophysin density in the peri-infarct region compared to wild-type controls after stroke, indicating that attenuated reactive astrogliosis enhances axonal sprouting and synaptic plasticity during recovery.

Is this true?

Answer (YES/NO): NO